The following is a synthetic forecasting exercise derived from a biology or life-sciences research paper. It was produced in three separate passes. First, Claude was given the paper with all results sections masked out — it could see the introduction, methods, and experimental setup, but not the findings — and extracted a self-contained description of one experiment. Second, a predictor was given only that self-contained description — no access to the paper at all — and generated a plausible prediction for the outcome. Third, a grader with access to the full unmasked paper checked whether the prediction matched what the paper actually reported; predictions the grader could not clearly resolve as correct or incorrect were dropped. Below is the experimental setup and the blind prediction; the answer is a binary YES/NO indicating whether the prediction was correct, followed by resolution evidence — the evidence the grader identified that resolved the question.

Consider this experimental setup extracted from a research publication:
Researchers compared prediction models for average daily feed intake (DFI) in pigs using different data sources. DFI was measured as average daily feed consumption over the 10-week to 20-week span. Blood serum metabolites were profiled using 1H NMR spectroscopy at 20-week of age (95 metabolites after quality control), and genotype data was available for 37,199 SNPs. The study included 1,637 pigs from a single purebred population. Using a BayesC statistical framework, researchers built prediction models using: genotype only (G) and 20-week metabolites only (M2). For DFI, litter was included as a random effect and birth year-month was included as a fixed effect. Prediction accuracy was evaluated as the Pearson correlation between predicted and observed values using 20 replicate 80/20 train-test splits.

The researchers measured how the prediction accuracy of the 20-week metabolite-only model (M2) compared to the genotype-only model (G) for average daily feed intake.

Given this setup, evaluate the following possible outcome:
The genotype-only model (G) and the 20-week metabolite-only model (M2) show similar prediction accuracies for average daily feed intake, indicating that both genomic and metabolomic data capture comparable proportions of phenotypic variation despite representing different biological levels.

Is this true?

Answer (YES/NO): YES